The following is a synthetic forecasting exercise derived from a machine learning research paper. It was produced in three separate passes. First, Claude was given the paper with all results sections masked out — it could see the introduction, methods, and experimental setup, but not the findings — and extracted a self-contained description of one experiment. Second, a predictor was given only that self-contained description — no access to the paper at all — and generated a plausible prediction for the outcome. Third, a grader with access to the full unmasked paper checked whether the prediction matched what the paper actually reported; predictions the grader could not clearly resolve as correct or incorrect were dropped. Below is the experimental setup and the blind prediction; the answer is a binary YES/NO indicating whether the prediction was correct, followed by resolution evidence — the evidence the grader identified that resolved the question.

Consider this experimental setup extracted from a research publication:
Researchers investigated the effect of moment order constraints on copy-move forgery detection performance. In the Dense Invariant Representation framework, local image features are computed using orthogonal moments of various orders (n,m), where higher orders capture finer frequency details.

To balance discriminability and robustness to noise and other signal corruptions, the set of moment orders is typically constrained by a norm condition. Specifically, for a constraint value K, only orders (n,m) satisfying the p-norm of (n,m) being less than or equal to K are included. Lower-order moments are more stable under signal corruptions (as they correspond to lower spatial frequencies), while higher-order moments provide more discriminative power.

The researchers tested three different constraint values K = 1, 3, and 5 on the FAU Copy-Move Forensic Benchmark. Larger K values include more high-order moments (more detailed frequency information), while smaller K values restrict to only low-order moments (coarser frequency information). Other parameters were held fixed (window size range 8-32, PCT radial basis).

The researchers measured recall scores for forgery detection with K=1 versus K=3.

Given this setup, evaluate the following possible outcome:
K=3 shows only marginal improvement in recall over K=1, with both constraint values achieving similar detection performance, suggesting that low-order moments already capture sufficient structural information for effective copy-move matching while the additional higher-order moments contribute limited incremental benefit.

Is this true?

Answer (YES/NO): YES